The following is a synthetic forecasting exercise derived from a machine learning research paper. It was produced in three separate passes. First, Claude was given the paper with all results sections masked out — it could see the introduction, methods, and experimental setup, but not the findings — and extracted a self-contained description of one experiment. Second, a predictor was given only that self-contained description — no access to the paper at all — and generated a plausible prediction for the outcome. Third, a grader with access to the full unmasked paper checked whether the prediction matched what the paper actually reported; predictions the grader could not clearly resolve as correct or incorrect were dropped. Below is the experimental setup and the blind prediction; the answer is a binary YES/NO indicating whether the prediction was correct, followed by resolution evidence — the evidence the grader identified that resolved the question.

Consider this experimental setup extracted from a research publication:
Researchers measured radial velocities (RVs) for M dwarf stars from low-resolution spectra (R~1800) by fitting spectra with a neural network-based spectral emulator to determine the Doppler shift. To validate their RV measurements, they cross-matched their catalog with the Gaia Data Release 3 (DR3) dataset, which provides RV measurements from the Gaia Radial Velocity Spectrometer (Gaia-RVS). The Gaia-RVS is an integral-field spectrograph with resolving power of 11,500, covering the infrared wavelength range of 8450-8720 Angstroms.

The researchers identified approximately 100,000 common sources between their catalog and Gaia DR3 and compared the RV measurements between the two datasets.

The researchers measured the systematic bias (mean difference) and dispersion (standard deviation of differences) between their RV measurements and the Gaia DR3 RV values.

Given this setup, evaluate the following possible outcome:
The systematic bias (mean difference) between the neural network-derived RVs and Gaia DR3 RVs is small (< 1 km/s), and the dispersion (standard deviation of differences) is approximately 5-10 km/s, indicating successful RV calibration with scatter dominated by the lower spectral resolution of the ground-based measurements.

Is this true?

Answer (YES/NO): NO